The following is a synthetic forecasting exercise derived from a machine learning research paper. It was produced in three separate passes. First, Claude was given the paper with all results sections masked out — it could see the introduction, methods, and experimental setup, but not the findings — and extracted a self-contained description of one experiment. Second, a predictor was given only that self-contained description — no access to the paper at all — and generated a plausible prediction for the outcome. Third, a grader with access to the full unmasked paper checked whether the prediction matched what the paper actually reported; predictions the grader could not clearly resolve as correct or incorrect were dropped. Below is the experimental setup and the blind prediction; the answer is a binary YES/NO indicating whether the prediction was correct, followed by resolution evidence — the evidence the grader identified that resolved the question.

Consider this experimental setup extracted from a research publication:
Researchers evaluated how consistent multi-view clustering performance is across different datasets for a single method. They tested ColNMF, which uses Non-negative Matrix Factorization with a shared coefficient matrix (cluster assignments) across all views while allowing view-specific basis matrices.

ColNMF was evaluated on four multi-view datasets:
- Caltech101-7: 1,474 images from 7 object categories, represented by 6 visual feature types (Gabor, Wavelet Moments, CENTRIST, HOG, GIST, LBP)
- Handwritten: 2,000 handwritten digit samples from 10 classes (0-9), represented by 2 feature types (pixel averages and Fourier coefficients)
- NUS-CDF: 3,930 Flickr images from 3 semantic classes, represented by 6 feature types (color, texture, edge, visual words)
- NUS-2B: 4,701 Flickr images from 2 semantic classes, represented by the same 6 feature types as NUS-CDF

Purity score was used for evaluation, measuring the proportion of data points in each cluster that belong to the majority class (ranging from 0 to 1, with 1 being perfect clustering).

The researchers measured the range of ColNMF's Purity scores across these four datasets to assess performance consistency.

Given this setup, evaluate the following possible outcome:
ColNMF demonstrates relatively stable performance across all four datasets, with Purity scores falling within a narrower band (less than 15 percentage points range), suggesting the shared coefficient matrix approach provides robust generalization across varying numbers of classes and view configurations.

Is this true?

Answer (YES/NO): NO